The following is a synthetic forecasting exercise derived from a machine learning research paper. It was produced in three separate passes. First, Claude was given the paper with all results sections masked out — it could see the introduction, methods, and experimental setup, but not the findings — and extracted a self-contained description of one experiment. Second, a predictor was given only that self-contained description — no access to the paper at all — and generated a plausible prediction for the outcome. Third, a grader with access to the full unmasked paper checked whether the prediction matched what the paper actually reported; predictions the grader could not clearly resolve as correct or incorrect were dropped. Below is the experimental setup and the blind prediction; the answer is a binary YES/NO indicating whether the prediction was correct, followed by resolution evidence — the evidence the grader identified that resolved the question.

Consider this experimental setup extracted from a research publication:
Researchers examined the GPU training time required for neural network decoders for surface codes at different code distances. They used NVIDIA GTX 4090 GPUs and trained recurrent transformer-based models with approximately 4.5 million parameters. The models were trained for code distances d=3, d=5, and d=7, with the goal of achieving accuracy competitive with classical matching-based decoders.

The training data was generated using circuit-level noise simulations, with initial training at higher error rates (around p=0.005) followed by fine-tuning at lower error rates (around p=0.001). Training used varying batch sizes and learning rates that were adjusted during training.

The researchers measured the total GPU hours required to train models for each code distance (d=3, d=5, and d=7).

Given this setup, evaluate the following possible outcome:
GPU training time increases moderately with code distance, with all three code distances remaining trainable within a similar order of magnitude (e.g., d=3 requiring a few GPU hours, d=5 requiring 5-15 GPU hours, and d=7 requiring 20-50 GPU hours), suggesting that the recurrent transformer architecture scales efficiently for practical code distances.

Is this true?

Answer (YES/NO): NO